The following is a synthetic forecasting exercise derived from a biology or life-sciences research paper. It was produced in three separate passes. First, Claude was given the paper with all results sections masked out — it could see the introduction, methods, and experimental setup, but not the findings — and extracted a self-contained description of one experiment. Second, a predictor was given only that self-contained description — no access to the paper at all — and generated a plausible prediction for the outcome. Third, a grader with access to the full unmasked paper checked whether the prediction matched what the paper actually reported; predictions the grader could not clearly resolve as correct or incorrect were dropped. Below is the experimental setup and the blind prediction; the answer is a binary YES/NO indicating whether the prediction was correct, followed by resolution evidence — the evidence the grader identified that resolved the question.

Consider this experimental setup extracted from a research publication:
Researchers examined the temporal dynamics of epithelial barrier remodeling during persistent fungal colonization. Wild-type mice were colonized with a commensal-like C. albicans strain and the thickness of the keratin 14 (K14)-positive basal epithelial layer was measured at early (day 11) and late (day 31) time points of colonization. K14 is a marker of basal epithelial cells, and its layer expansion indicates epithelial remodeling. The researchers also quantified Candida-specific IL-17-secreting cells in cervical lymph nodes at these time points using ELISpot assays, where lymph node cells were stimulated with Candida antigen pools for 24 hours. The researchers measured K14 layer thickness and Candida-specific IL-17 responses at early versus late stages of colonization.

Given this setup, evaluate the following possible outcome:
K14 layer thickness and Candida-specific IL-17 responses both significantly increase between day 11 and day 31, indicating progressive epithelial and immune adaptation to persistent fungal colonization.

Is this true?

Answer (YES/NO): NO